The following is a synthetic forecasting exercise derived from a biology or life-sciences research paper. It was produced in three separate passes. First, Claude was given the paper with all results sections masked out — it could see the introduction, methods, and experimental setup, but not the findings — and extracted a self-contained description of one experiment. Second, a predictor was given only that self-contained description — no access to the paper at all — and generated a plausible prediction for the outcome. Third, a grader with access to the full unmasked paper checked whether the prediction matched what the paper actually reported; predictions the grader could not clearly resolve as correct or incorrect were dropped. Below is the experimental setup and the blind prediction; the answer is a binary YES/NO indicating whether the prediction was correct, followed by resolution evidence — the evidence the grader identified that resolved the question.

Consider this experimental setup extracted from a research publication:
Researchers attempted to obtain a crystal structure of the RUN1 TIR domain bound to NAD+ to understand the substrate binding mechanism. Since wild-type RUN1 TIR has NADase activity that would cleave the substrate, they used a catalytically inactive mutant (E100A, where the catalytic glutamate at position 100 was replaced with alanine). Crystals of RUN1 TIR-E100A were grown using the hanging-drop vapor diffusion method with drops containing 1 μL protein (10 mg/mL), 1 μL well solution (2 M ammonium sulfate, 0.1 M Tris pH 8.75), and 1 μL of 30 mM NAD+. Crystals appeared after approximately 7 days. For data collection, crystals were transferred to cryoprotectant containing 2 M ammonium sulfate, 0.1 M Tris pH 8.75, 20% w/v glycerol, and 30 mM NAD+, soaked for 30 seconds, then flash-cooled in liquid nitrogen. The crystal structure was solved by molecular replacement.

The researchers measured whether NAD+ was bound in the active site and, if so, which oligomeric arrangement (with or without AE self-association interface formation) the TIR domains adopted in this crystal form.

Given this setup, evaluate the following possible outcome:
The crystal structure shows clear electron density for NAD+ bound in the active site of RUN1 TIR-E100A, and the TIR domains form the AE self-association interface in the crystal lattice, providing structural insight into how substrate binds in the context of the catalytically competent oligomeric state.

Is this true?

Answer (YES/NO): NO